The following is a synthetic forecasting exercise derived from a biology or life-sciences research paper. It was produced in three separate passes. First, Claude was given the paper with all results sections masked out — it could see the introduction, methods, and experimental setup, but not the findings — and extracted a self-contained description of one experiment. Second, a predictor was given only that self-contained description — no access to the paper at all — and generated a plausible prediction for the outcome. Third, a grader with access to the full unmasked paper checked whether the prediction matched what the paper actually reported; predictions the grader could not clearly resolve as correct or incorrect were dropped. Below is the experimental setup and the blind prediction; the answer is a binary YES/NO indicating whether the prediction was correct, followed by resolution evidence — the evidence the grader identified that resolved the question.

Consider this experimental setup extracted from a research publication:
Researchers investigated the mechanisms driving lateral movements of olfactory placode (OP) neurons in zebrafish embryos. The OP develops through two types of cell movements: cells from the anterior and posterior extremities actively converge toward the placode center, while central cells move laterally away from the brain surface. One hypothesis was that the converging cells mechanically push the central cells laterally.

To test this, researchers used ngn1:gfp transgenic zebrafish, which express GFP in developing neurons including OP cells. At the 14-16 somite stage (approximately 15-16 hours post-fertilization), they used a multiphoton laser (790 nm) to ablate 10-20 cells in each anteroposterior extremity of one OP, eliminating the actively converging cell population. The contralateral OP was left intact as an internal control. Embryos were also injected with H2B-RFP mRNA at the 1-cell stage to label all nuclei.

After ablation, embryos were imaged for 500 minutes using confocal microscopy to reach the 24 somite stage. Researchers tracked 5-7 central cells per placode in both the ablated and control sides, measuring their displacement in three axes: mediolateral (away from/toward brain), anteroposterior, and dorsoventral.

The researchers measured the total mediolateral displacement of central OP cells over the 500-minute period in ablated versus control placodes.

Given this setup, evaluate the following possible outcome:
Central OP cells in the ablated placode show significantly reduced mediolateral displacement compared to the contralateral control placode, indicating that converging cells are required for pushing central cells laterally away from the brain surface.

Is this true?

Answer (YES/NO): NO